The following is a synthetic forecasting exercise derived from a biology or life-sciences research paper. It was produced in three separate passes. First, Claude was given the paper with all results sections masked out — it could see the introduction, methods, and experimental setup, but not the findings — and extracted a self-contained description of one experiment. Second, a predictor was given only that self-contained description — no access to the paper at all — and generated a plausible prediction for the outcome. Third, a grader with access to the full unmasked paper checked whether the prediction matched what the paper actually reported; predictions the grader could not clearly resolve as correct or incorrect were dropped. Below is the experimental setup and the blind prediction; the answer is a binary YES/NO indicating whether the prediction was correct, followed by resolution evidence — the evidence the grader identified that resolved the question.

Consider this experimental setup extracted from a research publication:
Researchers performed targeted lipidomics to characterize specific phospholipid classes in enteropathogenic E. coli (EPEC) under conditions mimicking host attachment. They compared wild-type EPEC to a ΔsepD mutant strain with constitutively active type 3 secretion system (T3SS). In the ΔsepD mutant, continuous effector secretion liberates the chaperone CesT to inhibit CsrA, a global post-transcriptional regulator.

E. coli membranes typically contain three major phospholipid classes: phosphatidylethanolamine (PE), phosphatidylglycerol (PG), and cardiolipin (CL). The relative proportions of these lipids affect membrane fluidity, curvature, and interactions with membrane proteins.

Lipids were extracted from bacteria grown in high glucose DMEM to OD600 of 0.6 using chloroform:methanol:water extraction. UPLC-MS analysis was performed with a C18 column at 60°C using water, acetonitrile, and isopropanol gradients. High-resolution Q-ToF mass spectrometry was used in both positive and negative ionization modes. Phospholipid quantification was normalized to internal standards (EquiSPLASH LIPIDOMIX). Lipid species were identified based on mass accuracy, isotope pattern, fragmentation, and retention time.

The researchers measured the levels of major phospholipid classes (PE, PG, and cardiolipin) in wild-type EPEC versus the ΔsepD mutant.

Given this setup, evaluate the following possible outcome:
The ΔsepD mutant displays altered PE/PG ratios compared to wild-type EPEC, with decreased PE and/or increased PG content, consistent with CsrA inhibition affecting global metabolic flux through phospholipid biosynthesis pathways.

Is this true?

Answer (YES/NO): NO